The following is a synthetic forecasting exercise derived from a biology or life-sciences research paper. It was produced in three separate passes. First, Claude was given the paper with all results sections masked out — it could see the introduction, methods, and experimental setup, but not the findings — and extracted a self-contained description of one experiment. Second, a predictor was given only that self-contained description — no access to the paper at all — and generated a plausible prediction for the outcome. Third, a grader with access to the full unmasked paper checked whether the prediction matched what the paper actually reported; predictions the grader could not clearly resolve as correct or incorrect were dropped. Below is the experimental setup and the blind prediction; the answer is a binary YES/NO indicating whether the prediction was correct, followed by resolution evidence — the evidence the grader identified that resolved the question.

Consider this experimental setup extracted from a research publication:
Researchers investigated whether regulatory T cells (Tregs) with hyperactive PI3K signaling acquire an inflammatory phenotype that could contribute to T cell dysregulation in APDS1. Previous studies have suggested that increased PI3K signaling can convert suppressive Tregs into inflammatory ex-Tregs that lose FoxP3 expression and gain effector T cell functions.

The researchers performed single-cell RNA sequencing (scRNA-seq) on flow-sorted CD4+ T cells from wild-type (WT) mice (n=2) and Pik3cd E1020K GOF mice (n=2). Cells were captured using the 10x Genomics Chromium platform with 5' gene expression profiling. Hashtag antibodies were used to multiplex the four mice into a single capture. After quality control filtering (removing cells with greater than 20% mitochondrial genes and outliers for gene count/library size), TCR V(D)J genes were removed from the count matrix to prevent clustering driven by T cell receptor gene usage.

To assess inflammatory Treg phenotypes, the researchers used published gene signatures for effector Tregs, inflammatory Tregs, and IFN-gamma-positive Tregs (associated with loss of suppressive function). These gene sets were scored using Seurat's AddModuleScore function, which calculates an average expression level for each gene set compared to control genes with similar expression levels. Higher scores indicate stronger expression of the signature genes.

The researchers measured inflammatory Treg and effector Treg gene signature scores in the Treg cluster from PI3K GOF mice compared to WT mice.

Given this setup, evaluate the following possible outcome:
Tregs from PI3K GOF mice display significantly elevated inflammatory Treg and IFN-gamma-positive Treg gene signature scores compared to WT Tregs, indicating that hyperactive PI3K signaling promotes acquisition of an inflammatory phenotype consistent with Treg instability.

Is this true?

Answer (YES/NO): NO